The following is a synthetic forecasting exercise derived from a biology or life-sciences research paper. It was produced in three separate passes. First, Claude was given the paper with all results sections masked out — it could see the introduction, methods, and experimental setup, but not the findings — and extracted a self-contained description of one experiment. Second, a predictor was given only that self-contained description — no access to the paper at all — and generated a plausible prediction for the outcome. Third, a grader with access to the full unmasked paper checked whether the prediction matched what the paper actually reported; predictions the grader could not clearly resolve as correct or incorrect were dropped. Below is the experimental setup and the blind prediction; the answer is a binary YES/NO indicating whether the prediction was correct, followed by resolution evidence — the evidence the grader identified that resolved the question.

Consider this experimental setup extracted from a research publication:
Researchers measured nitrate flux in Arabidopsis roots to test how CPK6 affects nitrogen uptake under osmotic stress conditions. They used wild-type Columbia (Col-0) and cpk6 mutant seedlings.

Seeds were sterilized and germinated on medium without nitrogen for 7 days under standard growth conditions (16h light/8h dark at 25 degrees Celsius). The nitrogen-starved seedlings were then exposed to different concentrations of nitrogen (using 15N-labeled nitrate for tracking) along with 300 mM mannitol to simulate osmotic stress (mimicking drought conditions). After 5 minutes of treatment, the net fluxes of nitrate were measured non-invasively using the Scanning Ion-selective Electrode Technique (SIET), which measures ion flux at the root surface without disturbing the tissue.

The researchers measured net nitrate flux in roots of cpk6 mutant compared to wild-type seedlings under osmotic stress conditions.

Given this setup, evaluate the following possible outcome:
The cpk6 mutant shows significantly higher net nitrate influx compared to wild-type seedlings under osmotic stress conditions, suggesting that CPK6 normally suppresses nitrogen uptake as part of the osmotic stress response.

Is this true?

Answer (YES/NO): YES